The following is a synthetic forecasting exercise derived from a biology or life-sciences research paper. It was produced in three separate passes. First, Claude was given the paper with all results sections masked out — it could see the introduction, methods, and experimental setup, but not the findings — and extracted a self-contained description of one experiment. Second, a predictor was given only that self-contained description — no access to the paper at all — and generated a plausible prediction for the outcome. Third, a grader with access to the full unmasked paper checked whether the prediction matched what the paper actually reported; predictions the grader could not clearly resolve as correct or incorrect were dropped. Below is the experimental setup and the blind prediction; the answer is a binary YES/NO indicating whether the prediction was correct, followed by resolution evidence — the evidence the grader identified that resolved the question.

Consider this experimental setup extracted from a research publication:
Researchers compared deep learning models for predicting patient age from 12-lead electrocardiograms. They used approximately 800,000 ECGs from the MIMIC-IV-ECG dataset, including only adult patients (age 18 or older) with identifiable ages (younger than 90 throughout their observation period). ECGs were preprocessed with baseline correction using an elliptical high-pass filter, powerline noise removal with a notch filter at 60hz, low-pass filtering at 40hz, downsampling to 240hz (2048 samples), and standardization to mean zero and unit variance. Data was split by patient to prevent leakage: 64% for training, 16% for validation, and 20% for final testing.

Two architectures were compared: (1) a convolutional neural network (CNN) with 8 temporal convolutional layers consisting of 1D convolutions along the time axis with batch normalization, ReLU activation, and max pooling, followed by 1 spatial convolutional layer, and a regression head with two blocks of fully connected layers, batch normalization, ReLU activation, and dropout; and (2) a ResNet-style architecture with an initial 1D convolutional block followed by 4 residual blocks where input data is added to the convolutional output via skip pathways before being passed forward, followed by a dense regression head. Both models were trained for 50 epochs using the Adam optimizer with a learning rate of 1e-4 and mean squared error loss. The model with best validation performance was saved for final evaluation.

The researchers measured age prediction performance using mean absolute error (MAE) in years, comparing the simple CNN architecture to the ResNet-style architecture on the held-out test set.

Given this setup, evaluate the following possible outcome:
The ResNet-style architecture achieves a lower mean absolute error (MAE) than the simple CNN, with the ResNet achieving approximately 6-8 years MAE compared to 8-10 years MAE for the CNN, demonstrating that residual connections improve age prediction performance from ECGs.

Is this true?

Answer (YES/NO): NO